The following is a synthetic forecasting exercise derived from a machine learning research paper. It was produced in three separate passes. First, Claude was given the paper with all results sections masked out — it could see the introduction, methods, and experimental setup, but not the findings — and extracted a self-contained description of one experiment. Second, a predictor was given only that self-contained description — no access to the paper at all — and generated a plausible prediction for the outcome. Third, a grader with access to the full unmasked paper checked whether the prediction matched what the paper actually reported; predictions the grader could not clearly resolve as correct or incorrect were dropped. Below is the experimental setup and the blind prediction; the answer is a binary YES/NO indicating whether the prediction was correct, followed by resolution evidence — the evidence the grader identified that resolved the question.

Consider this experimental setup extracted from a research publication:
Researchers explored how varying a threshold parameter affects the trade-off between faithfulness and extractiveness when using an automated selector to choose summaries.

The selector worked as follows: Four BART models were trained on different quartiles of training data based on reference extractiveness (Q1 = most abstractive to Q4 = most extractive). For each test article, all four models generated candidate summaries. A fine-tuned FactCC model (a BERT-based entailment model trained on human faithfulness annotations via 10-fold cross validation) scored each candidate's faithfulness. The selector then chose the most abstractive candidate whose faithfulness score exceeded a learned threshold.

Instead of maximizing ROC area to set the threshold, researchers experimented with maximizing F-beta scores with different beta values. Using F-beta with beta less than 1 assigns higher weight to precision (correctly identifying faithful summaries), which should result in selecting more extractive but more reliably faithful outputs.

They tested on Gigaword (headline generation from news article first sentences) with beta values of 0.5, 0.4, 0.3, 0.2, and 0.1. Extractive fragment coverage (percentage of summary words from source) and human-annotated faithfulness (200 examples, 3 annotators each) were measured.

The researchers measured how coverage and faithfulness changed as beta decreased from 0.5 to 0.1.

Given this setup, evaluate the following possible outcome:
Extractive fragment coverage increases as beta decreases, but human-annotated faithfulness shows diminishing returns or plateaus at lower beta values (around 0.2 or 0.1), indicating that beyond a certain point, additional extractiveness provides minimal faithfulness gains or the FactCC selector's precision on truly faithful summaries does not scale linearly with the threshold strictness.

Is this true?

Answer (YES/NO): NO